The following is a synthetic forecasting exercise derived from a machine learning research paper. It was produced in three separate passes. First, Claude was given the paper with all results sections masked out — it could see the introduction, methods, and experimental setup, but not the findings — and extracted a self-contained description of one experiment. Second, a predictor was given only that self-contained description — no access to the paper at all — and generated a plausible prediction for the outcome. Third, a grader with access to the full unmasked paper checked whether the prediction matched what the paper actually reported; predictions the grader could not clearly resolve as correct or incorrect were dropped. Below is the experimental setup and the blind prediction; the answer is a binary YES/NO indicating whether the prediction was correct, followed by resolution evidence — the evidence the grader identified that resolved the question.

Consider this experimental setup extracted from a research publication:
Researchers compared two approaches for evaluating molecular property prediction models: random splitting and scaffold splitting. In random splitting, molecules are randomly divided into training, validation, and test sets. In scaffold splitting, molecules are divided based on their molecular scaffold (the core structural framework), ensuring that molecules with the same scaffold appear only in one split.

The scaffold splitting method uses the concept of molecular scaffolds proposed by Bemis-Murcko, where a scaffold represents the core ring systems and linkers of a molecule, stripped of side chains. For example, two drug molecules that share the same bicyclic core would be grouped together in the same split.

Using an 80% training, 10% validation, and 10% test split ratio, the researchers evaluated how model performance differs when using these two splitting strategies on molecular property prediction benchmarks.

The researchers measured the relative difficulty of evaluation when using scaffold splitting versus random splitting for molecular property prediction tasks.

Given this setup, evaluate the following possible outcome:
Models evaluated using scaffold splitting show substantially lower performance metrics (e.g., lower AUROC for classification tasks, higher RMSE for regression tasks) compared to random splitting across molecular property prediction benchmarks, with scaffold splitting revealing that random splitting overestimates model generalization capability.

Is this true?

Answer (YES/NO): NO